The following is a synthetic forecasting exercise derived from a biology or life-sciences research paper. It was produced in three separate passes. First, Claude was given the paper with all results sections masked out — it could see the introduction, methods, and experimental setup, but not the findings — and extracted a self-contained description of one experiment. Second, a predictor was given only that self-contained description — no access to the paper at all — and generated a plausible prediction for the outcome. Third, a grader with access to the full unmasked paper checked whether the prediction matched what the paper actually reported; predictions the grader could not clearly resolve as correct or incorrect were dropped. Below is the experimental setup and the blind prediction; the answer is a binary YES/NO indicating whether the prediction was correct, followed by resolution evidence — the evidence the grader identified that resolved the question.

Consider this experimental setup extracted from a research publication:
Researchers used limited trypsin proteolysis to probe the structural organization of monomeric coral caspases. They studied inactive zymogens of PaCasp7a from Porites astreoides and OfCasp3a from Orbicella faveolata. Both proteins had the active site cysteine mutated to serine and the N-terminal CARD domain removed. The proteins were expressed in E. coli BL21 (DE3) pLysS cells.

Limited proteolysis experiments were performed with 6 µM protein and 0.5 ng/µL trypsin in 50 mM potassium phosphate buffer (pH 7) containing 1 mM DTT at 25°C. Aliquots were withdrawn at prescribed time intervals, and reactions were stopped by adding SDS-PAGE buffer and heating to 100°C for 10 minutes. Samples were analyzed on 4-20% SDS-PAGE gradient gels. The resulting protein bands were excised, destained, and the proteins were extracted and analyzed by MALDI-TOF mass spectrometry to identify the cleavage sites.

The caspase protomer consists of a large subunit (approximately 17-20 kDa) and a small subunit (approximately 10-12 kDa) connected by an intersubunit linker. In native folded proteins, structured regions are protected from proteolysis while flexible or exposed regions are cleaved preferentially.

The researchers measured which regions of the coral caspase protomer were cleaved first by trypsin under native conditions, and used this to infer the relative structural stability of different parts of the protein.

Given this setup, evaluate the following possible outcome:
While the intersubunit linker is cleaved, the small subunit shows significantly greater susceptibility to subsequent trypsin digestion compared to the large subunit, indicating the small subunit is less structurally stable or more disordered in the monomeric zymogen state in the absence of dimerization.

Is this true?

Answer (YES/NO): YES